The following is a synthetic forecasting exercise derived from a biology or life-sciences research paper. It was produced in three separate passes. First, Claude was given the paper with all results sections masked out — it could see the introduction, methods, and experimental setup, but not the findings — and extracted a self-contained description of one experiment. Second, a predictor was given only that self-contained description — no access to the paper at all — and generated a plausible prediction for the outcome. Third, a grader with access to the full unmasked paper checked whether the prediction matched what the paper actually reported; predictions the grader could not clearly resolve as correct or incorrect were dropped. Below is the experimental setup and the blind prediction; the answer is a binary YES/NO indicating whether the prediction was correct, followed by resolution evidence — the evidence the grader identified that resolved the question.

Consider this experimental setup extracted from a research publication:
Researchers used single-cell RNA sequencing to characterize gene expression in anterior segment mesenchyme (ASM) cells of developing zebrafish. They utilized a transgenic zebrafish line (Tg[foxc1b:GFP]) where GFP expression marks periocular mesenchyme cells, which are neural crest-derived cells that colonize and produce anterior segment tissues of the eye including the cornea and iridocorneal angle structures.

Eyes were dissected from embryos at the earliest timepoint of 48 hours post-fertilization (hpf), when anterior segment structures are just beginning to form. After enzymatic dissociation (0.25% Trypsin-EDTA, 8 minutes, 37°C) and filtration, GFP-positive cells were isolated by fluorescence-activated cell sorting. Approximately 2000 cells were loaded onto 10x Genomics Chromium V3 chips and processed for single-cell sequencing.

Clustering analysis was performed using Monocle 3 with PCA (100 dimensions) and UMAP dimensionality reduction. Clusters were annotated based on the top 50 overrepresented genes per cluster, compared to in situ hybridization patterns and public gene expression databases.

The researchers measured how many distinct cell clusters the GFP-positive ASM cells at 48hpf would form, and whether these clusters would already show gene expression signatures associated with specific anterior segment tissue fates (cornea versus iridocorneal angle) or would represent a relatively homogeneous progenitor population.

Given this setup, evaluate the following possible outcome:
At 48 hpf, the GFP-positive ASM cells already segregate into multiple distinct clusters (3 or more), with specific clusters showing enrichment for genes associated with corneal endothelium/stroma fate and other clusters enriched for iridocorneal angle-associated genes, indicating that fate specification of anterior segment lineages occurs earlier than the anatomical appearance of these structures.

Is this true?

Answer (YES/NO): NO